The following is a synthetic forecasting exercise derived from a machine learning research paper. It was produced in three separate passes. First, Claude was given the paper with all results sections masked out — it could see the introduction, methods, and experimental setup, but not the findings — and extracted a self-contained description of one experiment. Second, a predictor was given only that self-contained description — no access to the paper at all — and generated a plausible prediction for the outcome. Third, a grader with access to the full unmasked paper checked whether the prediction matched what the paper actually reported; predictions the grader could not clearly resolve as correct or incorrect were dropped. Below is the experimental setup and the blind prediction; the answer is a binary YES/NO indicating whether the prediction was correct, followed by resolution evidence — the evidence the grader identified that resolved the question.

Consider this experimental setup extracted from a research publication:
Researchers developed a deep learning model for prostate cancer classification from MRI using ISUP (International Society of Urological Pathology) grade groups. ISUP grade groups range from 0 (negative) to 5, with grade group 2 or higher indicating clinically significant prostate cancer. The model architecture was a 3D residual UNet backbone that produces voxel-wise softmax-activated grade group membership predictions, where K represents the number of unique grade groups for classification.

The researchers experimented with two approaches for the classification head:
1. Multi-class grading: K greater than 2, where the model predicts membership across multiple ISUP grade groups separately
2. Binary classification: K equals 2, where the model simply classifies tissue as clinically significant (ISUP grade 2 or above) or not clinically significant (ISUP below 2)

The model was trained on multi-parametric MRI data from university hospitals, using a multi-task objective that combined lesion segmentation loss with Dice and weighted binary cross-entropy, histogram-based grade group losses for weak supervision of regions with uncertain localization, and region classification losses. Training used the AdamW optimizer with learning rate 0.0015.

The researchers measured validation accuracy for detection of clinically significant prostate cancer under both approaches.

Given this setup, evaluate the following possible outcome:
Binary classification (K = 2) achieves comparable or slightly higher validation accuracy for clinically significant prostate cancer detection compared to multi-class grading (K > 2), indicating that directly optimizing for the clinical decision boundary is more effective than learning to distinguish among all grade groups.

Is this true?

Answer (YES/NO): YES